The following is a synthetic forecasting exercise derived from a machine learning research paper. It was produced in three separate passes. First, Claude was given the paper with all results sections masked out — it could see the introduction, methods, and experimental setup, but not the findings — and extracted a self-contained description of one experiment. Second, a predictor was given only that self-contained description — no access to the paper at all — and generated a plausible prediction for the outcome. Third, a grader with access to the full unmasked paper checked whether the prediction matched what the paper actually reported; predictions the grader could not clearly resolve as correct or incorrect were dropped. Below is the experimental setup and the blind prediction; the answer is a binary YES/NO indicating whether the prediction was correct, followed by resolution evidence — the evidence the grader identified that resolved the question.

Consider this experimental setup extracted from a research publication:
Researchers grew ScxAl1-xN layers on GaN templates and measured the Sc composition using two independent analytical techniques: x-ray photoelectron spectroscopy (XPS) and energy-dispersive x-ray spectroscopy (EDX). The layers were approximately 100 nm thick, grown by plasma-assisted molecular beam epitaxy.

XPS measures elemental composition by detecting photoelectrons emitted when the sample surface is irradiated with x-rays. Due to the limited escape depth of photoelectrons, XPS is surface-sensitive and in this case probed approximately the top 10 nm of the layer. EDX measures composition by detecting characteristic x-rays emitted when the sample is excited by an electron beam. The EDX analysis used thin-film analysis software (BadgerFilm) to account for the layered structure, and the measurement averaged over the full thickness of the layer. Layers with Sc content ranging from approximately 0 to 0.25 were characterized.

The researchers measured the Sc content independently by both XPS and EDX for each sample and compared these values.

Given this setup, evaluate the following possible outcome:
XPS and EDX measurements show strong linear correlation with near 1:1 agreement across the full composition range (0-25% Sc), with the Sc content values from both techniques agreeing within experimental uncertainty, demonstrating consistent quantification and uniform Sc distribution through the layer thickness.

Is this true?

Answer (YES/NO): YES